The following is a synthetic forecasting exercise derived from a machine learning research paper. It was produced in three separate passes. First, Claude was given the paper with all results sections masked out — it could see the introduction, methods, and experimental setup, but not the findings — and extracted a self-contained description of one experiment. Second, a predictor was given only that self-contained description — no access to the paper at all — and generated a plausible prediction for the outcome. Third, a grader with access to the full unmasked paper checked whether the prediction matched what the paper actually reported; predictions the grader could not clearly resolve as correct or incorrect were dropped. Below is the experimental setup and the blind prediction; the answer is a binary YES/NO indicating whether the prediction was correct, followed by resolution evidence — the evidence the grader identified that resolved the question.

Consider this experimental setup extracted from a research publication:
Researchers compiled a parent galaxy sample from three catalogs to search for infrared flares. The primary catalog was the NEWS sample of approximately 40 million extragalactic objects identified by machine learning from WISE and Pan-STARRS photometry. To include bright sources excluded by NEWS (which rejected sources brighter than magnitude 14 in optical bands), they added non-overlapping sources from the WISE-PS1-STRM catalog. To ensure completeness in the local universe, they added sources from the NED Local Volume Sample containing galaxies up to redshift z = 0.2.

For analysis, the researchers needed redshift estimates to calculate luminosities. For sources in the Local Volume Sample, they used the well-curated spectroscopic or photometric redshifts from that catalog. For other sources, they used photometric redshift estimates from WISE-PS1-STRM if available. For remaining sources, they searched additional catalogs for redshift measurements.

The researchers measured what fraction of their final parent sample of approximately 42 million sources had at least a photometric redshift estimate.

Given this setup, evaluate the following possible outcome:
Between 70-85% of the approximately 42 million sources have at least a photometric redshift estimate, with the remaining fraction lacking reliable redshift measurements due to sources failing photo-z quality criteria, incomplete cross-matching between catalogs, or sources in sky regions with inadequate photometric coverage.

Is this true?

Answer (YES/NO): YES